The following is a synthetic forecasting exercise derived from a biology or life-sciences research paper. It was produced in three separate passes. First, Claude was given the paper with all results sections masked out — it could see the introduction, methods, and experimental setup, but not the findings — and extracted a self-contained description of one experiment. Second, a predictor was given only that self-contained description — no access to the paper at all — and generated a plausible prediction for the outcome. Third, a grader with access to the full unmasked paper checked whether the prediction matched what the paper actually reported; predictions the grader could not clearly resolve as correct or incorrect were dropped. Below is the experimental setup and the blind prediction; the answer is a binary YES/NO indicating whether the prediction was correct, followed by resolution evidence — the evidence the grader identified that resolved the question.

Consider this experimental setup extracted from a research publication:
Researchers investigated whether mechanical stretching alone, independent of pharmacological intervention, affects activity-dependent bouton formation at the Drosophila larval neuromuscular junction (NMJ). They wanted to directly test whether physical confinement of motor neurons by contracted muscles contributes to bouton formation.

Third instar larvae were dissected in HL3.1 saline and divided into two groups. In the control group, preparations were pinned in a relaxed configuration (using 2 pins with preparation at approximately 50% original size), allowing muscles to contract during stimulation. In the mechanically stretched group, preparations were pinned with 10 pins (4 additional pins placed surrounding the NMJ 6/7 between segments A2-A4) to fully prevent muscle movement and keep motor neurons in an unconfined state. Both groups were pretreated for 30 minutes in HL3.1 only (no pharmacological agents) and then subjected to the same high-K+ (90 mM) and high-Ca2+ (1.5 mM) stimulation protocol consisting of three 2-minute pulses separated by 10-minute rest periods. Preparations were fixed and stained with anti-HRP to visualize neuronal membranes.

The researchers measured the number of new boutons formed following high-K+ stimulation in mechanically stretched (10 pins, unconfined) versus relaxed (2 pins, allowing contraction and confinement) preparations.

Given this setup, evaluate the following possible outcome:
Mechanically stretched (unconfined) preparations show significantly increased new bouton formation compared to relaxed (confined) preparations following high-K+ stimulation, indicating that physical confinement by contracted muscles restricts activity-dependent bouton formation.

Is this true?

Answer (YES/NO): NO